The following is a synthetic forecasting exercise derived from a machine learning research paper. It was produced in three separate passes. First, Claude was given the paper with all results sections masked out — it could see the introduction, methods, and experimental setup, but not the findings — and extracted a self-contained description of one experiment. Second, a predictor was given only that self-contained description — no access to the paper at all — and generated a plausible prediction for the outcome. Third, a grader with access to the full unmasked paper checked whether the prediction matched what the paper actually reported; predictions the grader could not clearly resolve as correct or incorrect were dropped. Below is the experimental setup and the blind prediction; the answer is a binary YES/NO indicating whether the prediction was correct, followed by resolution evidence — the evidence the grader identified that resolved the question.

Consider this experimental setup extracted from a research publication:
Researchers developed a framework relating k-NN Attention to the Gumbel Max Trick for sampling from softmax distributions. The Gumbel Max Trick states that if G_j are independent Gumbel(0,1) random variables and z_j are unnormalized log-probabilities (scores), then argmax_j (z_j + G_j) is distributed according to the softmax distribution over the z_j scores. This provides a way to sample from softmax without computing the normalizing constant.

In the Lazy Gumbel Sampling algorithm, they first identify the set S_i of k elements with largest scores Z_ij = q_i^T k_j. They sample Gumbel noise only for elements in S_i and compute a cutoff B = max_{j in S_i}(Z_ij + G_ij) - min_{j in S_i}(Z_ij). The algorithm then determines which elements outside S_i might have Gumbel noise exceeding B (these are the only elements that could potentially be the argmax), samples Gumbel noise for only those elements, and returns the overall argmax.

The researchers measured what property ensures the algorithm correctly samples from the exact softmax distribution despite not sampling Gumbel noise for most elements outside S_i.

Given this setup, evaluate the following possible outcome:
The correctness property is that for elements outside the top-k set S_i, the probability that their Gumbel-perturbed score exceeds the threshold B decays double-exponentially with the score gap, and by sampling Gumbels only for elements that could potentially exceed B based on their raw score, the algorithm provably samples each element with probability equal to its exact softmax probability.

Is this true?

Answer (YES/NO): NO